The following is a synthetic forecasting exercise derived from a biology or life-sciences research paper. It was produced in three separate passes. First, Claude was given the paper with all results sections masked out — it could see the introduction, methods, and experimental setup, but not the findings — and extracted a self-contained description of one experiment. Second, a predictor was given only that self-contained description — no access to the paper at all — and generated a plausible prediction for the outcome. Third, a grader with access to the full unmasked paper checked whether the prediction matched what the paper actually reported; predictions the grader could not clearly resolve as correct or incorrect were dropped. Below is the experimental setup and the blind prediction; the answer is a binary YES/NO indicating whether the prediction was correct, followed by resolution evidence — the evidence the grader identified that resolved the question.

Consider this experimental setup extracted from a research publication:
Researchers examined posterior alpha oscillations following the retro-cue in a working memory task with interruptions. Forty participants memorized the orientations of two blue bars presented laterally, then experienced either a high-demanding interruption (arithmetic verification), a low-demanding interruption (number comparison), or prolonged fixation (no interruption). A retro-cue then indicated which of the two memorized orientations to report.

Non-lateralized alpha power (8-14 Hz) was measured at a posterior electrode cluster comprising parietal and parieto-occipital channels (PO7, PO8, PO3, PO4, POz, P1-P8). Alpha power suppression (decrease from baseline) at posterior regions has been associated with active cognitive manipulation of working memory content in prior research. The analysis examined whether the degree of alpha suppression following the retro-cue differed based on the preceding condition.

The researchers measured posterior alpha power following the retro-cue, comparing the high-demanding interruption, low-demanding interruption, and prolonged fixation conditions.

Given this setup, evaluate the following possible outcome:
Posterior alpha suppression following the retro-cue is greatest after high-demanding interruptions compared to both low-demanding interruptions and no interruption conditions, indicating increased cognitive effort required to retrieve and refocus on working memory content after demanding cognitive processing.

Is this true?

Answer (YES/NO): NO